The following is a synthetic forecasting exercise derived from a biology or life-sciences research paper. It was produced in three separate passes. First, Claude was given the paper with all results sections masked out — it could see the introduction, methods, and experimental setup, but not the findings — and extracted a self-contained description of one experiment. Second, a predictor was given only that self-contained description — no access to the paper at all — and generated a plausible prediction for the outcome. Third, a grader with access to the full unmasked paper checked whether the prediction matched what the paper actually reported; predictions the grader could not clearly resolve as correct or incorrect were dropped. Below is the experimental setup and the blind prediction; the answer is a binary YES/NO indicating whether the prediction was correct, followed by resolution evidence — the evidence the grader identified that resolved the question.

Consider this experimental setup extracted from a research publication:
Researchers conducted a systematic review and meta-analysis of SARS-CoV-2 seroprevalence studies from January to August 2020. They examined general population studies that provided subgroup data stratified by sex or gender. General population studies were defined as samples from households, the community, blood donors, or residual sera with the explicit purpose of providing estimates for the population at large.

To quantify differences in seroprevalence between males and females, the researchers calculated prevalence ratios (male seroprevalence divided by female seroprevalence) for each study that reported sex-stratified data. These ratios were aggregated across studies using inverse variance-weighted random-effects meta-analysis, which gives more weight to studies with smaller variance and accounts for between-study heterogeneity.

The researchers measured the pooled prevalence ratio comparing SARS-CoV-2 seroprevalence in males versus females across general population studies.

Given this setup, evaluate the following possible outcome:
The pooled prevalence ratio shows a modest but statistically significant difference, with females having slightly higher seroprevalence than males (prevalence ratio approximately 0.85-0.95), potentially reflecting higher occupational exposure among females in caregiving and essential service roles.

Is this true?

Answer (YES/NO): NO